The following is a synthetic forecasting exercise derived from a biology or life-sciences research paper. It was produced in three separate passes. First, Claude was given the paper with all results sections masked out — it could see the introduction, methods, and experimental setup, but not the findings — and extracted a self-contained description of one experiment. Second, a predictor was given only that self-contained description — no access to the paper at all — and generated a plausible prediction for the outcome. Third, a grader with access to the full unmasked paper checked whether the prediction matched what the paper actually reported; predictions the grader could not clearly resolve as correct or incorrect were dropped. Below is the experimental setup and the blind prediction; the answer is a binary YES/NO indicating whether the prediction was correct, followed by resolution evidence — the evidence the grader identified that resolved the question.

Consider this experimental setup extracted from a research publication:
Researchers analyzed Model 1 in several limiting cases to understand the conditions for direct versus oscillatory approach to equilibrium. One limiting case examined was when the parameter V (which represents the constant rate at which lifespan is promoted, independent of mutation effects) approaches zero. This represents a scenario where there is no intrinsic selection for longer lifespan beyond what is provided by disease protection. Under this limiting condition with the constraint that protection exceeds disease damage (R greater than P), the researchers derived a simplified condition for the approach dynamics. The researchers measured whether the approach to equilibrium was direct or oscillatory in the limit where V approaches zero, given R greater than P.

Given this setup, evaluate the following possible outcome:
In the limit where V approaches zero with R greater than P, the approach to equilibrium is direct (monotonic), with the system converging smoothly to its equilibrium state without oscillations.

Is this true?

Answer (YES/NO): NO